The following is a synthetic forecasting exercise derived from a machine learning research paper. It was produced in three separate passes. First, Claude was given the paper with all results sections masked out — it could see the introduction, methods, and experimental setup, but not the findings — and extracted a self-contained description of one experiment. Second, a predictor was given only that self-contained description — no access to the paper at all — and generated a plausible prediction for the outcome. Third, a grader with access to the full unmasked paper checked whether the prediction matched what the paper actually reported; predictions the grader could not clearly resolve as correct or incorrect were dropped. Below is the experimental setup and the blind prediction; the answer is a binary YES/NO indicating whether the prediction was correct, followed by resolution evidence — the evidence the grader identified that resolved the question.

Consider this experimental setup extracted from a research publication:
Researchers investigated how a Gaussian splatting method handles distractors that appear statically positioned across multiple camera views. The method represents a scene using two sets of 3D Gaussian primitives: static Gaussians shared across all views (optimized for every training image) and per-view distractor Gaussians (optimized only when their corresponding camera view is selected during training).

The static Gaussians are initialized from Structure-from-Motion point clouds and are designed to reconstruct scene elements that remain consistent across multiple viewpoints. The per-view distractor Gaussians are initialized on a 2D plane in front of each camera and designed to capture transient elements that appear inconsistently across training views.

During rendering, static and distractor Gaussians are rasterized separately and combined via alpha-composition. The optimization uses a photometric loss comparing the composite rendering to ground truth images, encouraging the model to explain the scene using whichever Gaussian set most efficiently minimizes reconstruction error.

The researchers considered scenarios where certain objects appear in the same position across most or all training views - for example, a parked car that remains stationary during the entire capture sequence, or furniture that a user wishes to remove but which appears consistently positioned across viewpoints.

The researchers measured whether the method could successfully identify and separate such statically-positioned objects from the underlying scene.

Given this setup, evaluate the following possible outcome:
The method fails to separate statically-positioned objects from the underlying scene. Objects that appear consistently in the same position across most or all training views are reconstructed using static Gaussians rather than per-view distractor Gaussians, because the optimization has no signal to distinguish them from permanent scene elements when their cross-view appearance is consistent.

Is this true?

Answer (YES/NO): YES